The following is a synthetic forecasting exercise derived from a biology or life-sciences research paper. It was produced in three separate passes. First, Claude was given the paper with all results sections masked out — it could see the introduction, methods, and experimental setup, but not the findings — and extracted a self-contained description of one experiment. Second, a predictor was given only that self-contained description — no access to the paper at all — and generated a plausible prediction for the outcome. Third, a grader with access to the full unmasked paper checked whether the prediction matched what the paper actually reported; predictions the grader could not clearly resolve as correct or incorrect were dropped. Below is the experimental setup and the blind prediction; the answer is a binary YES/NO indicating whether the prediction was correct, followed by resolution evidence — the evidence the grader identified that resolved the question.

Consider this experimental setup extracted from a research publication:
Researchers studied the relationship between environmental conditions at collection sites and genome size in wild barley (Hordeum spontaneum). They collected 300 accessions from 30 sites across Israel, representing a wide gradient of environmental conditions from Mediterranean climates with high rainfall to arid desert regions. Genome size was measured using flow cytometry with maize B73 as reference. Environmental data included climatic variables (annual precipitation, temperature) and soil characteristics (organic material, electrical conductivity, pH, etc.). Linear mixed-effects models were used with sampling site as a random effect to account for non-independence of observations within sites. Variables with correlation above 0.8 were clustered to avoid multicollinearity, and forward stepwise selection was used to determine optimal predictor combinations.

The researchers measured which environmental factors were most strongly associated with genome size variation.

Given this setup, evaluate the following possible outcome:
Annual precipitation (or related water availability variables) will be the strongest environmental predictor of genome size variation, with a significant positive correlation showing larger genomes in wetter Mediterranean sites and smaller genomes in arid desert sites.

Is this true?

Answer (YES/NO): NO